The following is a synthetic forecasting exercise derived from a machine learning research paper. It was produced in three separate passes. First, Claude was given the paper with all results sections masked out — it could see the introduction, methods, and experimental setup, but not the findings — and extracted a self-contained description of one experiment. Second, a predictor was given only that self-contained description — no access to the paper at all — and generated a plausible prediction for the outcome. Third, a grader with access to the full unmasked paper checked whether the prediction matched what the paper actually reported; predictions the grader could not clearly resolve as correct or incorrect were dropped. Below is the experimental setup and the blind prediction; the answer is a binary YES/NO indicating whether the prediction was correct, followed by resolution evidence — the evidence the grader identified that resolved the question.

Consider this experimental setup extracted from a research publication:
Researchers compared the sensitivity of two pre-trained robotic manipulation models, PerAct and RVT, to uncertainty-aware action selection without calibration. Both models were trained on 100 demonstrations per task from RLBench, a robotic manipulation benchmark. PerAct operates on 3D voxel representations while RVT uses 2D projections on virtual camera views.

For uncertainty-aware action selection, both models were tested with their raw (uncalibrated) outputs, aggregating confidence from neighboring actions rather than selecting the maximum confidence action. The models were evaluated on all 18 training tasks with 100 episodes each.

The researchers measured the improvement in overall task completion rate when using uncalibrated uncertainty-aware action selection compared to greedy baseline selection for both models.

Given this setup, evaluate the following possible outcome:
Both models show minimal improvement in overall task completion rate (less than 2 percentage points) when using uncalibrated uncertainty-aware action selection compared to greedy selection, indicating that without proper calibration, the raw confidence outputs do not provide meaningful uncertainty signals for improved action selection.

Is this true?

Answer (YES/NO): YES